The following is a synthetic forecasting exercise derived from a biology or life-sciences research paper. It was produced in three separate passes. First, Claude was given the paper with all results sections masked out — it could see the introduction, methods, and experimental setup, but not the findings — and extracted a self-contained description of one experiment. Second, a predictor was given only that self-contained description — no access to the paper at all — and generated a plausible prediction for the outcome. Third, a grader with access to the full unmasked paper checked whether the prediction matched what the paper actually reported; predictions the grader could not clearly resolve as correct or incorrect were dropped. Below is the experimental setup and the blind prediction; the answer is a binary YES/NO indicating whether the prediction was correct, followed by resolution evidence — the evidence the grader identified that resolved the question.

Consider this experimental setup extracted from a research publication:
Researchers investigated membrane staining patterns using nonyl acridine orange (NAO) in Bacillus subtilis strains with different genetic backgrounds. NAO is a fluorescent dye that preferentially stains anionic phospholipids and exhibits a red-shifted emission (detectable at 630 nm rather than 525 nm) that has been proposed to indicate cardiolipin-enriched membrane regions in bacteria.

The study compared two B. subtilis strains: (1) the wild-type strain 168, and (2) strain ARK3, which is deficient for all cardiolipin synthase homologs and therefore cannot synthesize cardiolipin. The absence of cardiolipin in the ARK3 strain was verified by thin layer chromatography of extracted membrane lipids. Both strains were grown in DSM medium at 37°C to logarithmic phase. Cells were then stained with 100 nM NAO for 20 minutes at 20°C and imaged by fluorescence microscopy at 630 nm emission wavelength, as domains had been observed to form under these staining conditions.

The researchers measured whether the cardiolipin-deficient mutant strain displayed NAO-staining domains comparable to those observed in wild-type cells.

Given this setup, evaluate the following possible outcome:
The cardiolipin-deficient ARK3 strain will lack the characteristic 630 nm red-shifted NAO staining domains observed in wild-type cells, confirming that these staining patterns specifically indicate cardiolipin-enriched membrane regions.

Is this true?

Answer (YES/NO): NO